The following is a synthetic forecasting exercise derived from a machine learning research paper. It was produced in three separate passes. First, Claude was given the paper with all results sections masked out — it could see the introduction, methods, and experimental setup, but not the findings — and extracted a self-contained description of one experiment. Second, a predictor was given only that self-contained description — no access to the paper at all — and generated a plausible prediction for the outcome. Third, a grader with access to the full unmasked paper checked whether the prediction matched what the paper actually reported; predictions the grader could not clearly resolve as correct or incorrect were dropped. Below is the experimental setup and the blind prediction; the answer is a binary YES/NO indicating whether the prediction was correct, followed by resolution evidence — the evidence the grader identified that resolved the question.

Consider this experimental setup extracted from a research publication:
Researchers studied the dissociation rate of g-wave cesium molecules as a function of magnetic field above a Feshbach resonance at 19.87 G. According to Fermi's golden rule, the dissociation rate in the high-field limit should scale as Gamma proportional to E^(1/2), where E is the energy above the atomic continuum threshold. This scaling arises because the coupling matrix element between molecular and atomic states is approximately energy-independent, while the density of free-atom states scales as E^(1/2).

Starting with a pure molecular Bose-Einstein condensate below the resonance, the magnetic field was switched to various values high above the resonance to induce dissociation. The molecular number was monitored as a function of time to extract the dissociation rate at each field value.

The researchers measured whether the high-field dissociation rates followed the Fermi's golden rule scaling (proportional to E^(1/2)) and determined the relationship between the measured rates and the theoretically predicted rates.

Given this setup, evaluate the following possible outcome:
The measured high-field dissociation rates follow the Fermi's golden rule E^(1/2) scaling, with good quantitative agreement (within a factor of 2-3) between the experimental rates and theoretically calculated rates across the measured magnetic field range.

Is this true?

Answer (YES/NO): YES